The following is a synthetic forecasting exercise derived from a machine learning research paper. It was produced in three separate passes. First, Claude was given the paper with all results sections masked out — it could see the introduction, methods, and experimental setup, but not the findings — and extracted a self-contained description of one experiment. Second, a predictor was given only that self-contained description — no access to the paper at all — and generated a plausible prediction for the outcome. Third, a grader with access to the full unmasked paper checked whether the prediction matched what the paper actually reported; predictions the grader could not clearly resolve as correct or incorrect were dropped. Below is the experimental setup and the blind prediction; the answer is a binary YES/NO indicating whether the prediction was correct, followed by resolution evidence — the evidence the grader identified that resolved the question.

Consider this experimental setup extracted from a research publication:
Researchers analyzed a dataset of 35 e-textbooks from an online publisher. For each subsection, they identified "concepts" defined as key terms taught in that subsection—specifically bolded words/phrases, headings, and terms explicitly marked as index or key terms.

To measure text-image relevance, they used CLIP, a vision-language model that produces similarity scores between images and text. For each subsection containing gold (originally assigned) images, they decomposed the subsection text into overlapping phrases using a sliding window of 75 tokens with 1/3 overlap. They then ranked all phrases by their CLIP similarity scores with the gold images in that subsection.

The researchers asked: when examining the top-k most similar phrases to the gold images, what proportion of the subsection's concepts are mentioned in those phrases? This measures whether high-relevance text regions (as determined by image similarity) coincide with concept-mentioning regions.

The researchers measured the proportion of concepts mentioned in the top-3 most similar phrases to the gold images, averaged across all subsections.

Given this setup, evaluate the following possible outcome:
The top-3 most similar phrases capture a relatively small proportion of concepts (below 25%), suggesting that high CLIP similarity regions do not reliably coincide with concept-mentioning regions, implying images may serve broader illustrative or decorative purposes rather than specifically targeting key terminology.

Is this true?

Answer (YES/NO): NO